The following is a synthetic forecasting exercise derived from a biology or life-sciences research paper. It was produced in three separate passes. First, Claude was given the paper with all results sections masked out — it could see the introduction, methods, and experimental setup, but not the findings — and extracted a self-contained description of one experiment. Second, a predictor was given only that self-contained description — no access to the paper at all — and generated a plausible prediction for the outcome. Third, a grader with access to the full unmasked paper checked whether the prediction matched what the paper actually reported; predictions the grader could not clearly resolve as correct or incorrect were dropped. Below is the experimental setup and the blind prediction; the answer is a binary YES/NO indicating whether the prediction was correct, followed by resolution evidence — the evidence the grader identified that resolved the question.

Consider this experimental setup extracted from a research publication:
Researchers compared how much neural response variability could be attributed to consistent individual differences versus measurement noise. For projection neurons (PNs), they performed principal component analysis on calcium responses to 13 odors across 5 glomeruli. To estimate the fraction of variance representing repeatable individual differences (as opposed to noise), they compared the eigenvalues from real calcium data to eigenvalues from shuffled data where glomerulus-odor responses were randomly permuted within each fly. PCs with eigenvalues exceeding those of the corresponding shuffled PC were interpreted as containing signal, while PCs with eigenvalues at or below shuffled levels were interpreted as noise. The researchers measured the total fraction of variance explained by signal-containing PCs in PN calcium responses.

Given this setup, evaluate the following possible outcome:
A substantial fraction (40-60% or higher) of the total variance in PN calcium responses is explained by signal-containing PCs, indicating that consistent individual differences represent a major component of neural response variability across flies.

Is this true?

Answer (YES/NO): YES